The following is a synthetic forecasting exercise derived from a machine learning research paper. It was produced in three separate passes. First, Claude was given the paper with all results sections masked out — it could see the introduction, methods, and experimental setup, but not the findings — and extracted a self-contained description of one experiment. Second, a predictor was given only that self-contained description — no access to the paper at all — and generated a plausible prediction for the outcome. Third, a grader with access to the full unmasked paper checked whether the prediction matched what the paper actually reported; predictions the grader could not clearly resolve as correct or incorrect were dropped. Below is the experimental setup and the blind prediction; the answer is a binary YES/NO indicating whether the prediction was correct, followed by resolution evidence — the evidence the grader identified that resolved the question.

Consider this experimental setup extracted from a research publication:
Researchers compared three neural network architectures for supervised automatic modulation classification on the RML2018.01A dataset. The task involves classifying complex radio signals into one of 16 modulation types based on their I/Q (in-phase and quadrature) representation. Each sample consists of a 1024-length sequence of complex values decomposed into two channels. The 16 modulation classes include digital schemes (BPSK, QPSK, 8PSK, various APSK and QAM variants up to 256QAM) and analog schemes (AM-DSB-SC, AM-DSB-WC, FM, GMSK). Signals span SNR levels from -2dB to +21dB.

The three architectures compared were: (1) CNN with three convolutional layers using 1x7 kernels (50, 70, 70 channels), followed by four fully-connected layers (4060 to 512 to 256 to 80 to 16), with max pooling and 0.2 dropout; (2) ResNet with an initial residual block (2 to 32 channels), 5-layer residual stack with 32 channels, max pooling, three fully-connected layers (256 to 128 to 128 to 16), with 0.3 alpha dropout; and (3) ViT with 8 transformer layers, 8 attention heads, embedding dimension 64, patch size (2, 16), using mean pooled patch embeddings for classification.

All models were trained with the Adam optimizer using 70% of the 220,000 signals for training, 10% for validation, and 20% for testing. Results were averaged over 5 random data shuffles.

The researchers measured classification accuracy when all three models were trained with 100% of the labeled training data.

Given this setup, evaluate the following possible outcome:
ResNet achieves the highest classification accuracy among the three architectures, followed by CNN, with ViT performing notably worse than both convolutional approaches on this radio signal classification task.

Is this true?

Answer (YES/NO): NO